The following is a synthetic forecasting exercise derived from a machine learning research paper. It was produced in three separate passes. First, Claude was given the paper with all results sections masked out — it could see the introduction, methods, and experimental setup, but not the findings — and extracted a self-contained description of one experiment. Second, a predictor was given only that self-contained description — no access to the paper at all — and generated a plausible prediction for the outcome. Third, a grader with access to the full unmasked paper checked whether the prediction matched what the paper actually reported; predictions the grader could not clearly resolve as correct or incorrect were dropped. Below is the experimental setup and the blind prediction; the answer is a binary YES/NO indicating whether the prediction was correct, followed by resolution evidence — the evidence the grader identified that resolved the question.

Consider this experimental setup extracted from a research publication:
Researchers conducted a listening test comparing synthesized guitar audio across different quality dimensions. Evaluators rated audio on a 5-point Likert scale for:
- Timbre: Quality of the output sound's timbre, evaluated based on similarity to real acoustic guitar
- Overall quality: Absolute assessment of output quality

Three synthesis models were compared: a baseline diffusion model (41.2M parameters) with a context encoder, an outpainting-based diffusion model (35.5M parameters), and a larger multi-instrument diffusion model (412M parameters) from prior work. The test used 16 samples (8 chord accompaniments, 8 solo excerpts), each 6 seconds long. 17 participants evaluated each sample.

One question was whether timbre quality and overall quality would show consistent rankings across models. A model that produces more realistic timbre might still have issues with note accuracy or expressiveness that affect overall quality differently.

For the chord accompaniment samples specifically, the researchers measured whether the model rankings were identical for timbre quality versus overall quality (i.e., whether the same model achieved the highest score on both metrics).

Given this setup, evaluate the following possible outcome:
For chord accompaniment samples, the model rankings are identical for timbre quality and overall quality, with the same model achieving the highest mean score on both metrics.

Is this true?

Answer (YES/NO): NO